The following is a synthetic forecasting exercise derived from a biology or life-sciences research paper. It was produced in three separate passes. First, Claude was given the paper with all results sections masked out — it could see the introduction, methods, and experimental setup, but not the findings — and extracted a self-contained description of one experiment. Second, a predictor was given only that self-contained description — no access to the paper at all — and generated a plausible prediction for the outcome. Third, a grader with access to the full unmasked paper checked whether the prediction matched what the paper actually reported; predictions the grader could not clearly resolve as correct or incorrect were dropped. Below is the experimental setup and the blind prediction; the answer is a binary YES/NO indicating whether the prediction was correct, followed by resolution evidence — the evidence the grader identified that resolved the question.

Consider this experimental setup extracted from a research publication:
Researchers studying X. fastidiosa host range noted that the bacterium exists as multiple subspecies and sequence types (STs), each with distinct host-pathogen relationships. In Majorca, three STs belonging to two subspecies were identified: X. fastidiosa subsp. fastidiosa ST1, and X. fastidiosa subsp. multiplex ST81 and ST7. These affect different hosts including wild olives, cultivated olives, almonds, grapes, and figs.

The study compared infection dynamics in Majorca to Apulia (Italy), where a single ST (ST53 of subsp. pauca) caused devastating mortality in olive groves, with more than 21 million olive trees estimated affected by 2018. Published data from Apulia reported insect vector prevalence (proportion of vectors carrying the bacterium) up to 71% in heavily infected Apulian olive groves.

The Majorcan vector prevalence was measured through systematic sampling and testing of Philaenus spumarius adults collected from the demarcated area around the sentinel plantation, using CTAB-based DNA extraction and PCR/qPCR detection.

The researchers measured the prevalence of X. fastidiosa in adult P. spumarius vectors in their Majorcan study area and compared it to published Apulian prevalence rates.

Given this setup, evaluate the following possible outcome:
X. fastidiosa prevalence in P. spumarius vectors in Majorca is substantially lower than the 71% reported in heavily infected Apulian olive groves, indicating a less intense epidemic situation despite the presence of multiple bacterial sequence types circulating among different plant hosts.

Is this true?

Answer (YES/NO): YES